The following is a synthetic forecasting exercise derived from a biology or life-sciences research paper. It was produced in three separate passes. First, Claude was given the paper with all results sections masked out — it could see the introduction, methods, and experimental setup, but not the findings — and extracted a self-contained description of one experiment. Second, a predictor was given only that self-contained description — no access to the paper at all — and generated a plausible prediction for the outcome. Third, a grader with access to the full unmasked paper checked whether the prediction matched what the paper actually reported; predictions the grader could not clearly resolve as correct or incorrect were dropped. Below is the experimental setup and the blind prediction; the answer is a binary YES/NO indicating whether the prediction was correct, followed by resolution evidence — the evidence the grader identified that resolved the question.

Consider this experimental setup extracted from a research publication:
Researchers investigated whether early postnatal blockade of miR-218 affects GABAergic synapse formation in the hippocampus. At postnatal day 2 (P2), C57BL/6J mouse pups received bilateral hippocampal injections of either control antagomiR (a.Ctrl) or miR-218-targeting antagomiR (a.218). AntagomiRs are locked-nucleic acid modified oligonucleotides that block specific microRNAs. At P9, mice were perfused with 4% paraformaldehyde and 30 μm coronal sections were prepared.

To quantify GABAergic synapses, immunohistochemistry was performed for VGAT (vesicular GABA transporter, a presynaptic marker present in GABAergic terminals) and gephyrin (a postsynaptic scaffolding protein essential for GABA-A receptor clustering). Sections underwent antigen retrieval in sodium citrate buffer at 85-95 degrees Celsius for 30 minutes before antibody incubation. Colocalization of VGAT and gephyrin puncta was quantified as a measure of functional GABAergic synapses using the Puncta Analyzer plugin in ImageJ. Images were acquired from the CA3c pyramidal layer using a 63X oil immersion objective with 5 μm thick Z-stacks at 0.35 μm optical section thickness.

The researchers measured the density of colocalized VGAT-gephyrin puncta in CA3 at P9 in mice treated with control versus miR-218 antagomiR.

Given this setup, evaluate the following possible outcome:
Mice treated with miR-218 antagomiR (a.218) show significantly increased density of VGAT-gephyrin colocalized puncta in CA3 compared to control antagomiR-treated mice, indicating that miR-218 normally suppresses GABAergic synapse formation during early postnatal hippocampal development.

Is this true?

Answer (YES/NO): NO